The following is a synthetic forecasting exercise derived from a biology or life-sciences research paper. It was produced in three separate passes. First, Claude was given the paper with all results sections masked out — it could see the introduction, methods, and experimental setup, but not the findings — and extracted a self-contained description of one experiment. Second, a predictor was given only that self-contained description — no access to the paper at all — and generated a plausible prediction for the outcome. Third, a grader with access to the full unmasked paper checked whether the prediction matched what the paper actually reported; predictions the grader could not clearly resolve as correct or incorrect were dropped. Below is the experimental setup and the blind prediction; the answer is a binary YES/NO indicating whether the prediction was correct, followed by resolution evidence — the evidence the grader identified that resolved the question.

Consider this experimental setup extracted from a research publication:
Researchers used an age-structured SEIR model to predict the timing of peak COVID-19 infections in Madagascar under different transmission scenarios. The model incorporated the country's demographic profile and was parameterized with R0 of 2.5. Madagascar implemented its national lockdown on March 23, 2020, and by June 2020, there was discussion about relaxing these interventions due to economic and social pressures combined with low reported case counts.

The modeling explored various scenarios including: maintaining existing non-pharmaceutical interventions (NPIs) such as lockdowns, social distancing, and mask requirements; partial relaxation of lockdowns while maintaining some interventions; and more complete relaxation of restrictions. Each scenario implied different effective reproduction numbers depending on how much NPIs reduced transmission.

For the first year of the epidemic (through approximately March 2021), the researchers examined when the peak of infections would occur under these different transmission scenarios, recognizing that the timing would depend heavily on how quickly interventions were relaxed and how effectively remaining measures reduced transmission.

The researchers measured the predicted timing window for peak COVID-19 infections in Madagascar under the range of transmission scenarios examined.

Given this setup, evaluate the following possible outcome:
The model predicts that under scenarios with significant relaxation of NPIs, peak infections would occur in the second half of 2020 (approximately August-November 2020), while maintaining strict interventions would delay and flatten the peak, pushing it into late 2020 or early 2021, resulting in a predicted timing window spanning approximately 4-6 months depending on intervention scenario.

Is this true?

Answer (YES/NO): NO